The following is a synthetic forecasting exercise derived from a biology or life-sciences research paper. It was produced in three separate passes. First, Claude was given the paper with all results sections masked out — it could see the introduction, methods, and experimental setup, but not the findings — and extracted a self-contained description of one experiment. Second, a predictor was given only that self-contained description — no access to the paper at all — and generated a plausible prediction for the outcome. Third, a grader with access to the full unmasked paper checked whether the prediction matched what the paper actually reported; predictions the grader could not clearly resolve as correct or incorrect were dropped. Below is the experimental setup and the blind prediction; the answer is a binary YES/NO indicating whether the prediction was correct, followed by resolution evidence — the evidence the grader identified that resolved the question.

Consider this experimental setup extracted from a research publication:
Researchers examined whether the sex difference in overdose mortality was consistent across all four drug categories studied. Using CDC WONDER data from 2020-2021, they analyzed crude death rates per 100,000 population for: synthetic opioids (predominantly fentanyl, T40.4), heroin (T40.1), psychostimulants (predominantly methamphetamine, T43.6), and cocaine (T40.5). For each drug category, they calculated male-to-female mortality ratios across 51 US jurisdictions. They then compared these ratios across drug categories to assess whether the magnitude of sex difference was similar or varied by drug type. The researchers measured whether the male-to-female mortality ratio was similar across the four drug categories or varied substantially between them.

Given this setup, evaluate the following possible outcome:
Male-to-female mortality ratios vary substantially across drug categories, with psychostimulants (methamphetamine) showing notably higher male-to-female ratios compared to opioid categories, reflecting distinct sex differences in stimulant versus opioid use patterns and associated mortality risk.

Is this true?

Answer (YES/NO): NO